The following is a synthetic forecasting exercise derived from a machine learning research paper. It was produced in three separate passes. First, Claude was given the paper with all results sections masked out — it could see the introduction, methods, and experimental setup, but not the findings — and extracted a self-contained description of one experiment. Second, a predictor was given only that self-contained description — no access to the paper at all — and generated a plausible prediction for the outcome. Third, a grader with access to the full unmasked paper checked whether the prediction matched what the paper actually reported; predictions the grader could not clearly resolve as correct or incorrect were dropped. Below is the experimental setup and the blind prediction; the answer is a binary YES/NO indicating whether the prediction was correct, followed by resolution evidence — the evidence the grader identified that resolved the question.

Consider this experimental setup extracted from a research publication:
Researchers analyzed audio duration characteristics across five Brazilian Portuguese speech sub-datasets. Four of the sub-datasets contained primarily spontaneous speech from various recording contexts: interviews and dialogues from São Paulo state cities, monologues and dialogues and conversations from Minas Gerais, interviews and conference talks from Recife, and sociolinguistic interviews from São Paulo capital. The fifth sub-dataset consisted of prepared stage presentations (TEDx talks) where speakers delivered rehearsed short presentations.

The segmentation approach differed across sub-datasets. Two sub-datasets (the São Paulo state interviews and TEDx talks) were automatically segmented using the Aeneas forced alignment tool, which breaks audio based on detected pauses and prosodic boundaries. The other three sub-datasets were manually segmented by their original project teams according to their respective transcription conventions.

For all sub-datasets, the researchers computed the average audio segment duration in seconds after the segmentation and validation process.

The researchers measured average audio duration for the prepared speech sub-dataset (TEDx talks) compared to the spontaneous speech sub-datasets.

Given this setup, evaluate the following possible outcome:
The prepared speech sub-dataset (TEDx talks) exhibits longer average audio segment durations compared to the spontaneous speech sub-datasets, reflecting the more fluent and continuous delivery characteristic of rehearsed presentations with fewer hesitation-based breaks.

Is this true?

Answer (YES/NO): YES